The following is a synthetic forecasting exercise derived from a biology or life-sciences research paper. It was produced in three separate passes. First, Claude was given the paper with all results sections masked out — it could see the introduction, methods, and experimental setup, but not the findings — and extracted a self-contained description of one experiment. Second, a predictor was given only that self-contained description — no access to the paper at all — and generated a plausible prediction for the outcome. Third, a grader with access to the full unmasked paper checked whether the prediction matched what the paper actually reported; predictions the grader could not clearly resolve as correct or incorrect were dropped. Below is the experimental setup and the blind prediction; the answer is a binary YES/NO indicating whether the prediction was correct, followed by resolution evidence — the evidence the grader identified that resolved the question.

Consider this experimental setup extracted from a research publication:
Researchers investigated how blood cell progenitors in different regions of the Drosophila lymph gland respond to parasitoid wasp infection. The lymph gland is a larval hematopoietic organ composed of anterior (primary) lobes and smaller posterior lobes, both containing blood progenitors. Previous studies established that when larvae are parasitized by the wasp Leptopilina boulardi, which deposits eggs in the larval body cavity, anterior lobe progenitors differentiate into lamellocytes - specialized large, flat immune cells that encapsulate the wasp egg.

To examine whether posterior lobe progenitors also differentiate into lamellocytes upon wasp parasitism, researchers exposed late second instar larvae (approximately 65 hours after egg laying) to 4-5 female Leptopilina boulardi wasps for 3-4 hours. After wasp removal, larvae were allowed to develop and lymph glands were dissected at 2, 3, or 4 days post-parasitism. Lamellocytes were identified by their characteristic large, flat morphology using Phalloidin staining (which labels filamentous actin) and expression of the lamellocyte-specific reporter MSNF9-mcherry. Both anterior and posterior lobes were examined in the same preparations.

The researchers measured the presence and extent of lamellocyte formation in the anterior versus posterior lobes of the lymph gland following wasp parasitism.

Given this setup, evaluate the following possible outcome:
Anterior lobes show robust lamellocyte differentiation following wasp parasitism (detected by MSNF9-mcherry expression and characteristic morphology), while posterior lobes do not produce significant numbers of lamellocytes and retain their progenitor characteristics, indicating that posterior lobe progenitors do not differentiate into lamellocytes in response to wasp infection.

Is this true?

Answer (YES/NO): YES